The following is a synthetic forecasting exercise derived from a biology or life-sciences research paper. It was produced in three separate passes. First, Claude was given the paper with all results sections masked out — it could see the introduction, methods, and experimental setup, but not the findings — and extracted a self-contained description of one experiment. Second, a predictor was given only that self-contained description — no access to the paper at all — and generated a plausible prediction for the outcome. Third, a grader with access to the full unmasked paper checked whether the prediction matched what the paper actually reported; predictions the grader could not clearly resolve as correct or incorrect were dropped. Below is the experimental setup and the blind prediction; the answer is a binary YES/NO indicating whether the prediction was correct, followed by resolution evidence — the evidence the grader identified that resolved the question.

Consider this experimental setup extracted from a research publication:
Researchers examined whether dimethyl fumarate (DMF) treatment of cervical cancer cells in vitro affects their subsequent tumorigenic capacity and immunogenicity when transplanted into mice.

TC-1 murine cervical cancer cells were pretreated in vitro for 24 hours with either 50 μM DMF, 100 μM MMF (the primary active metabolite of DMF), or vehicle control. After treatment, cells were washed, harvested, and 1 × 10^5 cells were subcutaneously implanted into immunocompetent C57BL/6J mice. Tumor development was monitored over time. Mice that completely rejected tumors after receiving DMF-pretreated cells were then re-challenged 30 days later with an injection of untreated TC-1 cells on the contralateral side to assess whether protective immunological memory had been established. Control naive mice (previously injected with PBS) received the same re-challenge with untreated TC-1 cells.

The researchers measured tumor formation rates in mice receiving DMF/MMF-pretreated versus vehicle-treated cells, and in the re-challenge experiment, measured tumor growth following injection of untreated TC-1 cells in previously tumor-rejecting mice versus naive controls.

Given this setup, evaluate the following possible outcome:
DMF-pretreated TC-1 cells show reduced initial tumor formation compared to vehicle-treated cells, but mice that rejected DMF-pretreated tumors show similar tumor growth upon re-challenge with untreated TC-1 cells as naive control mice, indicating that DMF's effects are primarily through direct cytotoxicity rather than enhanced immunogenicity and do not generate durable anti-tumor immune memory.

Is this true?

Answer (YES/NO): NO